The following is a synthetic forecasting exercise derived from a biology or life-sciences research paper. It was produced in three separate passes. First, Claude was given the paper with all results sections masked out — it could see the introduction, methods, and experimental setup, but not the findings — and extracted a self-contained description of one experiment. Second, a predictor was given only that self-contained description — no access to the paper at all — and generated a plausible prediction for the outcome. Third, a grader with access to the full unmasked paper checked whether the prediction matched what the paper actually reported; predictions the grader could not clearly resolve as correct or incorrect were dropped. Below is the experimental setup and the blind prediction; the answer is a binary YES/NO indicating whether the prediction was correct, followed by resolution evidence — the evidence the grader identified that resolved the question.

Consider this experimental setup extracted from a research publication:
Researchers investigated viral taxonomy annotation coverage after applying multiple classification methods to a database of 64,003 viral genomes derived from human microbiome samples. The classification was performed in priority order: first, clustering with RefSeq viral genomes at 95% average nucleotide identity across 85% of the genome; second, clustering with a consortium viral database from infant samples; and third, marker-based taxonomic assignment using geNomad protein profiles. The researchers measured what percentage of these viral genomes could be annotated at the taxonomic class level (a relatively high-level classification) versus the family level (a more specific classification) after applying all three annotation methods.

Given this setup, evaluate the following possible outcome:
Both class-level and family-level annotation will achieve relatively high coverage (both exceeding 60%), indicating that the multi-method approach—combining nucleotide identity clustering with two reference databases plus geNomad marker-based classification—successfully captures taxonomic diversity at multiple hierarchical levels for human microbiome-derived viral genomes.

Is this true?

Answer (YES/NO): NO